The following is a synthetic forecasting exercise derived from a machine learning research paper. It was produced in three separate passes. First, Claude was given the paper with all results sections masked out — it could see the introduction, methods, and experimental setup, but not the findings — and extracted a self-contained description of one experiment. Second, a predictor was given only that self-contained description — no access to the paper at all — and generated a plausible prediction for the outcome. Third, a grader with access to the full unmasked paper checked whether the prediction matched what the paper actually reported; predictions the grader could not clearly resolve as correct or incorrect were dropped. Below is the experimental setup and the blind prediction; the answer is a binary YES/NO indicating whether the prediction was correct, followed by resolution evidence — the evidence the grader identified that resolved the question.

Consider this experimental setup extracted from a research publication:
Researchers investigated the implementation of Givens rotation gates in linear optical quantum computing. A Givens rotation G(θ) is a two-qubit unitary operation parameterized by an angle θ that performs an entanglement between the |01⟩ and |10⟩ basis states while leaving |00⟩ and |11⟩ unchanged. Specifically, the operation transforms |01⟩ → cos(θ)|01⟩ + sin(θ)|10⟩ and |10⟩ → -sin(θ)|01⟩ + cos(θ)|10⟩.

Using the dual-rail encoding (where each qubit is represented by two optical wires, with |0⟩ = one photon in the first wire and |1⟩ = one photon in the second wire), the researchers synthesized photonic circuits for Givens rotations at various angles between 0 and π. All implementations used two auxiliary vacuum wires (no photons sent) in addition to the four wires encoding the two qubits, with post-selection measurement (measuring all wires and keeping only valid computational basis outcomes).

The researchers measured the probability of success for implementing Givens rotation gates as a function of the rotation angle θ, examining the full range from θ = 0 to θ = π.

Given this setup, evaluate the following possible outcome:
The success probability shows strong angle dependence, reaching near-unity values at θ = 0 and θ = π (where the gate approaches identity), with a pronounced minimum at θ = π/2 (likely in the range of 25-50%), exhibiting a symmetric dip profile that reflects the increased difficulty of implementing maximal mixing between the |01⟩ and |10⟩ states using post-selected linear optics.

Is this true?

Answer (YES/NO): NO